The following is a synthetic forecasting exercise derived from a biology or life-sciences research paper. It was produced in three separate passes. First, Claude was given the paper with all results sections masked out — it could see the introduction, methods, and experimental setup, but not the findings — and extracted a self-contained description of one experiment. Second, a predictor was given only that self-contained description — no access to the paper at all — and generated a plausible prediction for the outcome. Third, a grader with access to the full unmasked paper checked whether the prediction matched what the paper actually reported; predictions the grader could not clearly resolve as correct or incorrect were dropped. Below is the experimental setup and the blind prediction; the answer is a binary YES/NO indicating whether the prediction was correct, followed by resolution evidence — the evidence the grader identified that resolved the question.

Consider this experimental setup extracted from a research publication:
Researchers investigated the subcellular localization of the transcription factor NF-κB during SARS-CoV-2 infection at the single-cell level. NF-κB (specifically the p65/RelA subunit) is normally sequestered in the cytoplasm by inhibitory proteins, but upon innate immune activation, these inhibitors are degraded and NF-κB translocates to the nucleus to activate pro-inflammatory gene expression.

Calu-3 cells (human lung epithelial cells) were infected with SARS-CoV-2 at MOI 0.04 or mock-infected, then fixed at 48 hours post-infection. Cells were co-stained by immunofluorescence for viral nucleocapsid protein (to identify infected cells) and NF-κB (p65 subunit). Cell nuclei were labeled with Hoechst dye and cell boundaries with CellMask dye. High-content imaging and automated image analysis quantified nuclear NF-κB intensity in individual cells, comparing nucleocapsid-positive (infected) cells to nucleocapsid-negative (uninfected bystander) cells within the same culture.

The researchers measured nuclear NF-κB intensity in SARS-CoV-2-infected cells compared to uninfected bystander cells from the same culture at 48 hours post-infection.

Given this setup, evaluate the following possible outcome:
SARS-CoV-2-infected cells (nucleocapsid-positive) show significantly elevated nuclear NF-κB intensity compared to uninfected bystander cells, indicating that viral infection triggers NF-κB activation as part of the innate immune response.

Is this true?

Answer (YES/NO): YES